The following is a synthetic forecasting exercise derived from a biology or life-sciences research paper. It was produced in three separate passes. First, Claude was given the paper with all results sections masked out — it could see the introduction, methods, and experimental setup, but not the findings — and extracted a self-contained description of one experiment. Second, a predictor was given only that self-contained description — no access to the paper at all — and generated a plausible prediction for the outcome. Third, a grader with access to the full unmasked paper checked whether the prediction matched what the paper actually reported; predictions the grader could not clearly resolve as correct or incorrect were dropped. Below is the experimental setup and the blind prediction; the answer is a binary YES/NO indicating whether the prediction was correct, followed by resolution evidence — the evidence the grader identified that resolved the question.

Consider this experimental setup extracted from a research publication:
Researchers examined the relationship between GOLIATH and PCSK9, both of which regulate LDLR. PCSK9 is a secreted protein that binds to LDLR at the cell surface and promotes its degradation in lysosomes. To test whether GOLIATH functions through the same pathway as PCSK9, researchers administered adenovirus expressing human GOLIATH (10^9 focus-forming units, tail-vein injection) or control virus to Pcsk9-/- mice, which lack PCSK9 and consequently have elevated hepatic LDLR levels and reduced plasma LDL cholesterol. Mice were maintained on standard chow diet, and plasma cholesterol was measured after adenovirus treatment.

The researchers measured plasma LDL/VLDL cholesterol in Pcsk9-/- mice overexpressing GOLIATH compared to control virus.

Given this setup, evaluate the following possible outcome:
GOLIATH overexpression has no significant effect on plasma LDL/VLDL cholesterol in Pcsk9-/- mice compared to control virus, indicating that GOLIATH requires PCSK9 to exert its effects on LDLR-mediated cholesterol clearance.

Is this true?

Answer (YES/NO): NO